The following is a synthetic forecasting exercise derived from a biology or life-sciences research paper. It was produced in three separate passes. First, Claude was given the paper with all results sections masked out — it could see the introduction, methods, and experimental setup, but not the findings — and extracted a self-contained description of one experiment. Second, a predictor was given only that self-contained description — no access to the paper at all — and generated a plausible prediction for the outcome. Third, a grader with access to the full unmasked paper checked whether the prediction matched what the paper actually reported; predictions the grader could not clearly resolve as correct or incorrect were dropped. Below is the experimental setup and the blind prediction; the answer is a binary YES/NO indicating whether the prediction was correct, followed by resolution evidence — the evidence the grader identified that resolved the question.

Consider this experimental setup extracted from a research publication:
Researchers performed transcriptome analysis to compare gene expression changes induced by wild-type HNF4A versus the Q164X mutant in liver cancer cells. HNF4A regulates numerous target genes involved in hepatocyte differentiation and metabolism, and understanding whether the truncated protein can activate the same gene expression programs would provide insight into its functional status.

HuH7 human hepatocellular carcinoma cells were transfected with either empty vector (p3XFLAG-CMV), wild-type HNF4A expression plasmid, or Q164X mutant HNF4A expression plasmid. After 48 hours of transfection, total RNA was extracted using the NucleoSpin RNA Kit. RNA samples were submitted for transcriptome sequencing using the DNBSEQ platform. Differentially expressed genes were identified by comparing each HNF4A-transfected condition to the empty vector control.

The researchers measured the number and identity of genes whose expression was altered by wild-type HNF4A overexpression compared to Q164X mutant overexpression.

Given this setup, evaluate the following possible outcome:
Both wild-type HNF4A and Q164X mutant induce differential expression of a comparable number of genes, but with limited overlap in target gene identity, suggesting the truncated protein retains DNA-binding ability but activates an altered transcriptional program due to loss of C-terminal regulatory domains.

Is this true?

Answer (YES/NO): NO